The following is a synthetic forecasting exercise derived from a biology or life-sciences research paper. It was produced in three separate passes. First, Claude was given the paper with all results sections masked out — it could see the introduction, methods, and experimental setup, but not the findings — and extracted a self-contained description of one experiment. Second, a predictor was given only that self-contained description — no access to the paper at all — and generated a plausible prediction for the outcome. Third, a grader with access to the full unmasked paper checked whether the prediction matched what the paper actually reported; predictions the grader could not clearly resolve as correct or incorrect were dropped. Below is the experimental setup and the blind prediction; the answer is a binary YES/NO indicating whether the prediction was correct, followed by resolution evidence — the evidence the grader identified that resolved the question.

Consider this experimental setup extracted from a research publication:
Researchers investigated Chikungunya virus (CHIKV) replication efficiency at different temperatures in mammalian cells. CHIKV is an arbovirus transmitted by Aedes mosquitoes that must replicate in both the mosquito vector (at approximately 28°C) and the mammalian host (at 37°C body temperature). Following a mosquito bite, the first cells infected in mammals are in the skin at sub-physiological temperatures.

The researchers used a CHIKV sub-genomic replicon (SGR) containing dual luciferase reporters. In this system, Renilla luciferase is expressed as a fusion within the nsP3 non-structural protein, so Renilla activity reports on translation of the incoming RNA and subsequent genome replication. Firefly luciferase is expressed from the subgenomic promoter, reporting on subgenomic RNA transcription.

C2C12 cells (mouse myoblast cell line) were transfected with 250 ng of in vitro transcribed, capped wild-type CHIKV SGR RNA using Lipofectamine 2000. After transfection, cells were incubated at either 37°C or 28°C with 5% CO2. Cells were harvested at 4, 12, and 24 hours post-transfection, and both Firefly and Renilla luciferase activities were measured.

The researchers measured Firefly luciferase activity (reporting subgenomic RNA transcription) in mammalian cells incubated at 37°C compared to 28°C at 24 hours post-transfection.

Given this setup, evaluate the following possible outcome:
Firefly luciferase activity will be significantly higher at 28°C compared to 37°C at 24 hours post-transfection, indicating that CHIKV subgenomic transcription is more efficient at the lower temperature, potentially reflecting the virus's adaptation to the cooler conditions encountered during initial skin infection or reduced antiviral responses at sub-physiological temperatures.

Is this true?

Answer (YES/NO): YES